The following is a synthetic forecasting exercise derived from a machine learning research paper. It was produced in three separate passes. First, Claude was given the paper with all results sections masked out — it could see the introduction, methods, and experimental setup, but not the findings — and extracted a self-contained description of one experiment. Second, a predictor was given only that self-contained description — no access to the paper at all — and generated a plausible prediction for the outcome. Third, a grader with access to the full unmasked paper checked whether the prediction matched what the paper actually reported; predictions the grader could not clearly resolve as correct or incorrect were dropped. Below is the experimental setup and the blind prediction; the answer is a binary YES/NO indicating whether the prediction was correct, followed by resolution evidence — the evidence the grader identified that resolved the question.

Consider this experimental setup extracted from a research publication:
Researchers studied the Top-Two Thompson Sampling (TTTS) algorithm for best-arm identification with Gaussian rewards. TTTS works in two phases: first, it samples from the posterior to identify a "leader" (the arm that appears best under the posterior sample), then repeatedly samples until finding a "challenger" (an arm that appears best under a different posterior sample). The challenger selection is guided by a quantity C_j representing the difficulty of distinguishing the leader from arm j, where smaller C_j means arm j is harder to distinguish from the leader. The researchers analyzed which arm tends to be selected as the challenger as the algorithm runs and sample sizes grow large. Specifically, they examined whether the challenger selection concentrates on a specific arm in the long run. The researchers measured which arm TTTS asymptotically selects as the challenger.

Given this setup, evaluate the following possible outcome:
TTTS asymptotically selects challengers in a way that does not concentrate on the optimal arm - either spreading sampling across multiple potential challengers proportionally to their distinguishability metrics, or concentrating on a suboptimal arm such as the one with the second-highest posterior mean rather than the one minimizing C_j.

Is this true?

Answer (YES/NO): NO